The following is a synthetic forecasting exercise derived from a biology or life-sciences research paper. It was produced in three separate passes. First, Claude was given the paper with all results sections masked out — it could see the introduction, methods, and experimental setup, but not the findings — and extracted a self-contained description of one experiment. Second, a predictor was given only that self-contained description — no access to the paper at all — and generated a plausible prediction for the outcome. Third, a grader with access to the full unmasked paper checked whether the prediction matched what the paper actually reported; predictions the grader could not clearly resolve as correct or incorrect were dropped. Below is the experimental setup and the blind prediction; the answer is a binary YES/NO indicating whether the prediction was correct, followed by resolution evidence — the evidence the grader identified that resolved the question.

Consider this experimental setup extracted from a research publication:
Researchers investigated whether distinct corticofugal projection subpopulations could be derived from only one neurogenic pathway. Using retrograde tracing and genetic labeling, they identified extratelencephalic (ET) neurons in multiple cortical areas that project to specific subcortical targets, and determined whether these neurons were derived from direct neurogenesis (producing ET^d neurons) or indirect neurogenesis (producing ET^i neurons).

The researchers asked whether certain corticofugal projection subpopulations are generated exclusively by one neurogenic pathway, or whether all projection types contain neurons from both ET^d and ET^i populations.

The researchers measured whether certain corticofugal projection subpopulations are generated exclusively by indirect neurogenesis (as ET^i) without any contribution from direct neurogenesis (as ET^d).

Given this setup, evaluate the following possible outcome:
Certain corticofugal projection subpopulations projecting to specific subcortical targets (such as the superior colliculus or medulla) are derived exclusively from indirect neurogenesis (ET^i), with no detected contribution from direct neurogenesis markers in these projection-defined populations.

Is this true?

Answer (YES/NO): NO